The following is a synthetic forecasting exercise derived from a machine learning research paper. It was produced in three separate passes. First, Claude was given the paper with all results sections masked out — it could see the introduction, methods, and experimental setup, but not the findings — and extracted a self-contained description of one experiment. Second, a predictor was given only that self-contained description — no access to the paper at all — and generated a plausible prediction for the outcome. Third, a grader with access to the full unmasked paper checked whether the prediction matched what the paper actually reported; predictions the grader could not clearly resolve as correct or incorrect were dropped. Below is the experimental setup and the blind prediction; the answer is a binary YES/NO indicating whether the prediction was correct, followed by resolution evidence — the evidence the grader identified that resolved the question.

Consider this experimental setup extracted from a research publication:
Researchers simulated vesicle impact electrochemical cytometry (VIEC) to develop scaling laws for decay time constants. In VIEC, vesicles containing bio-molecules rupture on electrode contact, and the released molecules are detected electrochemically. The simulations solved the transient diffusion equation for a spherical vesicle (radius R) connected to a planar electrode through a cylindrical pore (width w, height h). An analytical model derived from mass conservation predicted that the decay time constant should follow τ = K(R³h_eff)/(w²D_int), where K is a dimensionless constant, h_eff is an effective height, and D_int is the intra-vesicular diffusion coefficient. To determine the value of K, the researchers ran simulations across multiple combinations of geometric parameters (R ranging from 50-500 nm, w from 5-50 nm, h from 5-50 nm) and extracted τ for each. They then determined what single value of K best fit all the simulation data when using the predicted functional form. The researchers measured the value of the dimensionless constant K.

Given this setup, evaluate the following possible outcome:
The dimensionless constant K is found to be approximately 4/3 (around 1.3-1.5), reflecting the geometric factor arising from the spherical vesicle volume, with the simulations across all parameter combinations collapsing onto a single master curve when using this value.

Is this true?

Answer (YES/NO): YES